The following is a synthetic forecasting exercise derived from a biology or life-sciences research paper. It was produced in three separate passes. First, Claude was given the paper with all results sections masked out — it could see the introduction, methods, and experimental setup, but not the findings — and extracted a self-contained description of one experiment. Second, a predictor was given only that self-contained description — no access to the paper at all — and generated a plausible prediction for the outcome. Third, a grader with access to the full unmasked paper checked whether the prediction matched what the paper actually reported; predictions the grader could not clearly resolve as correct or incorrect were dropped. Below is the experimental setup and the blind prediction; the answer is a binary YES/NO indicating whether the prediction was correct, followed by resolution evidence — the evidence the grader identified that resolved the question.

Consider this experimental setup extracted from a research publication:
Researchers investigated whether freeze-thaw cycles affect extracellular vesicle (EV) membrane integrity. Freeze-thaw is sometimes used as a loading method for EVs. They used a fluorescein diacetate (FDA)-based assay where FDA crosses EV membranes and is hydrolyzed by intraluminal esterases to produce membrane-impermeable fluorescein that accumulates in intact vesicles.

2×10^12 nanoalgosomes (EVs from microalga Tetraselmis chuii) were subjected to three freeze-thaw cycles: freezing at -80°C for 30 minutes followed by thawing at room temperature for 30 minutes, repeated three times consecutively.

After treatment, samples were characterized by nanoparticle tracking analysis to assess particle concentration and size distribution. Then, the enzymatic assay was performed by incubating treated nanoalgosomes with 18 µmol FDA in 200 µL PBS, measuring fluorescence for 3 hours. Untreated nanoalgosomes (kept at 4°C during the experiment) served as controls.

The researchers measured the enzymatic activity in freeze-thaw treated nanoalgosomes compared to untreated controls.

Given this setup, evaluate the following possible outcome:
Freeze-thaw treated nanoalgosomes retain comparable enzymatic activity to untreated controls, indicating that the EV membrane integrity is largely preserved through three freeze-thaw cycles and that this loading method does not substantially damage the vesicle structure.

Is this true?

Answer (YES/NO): NO